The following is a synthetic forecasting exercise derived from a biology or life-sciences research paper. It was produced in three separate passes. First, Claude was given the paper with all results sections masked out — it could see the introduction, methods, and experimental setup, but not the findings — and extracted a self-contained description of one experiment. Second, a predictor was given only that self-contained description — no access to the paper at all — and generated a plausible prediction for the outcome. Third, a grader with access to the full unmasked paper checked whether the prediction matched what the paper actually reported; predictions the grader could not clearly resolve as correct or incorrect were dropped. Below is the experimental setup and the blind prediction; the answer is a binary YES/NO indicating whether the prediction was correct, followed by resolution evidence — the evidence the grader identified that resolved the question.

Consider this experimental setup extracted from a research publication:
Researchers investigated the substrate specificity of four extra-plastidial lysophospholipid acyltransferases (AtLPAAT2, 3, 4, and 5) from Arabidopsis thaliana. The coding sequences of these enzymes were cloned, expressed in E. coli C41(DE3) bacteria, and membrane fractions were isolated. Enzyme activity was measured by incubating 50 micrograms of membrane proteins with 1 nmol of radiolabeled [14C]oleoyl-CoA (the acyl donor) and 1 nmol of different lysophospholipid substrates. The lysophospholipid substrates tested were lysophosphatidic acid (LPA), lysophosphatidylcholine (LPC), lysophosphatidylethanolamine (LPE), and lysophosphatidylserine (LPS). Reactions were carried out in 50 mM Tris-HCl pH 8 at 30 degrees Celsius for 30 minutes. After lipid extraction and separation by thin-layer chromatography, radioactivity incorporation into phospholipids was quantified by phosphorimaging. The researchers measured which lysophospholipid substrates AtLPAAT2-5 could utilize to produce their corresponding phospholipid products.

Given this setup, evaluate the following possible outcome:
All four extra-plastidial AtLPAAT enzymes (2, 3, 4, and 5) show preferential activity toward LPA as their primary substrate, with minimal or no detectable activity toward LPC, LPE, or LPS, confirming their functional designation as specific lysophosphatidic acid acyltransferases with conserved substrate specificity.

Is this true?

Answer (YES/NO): YES